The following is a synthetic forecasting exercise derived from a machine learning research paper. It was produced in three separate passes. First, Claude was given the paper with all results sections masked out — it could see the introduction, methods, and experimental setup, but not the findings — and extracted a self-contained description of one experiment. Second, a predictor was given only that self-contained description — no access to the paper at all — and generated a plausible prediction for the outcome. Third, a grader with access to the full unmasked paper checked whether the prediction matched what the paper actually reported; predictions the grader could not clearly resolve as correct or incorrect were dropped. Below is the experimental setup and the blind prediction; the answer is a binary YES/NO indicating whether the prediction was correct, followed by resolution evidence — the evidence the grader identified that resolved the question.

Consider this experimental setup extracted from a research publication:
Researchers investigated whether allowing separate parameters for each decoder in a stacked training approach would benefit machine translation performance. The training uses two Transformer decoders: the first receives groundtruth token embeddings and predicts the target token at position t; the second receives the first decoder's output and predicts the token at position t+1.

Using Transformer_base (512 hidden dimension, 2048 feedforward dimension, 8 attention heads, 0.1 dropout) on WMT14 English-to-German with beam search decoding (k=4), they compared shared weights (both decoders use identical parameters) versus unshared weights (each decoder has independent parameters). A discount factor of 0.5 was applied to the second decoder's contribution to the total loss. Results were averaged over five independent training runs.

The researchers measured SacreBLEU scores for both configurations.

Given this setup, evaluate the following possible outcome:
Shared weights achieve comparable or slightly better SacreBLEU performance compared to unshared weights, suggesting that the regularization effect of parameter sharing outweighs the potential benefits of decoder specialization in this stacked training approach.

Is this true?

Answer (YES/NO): YES